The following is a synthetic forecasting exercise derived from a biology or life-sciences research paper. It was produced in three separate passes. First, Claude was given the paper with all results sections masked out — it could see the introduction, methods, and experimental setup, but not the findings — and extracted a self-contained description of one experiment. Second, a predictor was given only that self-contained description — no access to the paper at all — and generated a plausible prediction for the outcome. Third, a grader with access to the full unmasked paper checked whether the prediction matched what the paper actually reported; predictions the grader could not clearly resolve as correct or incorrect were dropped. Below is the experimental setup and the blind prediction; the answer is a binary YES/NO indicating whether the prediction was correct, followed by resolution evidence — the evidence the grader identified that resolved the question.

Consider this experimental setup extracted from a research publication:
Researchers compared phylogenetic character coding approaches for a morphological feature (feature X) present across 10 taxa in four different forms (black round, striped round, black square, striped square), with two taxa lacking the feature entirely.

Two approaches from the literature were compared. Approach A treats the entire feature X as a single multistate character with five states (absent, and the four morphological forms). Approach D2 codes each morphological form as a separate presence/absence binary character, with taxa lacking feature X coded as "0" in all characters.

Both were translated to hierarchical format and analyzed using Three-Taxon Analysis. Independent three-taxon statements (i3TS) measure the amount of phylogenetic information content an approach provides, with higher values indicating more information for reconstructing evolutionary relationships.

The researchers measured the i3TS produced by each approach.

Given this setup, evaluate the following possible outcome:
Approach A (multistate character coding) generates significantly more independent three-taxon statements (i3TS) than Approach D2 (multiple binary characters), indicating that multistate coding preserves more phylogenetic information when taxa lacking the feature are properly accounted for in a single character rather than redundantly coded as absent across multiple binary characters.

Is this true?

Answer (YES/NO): NO